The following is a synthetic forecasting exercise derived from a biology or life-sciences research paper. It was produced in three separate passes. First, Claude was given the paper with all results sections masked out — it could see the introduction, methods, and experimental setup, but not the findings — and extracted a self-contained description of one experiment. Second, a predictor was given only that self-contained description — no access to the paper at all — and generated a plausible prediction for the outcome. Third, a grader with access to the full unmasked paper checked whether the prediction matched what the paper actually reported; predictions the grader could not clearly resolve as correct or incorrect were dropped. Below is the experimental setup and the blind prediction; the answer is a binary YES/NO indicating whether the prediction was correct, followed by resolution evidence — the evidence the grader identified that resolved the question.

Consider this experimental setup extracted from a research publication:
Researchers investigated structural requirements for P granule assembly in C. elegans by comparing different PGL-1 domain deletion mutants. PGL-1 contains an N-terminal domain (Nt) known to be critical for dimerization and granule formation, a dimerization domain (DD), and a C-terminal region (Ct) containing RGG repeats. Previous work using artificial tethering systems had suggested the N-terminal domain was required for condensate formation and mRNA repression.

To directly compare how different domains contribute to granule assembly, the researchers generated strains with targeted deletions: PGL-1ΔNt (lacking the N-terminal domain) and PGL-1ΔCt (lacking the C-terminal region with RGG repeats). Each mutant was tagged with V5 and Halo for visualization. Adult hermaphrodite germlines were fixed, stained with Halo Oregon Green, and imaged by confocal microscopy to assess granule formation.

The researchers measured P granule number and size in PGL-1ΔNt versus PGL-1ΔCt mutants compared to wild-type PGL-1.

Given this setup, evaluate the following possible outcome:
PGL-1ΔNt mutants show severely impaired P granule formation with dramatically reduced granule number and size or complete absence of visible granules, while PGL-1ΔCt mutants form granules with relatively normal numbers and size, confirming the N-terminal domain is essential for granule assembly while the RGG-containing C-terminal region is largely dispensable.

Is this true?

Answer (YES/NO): NO